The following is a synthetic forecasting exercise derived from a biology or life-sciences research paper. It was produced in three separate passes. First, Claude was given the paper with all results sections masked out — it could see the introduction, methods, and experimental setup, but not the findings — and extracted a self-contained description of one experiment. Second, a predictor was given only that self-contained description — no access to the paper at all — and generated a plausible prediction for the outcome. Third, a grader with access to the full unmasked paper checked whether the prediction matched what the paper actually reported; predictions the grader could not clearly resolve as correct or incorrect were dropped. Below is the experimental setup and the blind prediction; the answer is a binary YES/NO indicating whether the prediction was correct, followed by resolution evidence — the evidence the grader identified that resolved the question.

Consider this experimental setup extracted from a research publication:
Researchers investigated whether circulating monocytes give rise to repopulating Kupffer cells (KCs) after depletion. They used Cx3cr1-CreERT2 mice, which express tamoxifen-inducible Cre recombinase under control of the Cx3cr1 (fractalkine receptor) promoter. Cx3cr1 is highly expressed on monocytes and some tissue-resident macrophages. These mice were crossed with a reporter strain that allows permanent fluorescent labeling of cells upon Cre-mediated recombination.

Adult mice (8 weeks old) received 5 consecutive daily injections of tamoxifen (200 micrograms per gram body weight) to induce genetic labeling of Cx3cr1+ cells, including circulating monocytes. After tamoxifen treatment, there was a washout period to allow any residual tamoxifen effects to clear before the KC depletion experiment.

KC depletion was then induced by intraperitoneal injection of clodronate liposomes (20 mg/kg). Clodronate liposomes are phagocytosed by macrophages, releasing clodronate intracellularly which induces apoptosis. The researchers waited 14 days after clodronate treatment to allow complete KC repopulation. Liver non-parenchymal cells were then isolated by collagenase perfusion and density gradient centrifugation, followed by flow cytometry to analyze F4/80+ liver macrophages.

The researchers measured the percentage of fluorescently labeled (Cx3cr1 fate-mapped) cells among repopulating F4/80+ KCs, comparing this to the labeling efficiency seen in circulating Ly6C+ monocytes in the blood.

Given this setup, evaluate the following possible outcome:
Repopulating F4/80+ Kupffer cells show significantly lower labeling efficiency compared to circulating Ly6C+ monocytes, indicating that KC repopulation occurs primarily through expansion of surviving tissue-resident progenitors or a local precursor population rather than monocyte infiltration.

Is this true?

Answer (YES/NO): NO